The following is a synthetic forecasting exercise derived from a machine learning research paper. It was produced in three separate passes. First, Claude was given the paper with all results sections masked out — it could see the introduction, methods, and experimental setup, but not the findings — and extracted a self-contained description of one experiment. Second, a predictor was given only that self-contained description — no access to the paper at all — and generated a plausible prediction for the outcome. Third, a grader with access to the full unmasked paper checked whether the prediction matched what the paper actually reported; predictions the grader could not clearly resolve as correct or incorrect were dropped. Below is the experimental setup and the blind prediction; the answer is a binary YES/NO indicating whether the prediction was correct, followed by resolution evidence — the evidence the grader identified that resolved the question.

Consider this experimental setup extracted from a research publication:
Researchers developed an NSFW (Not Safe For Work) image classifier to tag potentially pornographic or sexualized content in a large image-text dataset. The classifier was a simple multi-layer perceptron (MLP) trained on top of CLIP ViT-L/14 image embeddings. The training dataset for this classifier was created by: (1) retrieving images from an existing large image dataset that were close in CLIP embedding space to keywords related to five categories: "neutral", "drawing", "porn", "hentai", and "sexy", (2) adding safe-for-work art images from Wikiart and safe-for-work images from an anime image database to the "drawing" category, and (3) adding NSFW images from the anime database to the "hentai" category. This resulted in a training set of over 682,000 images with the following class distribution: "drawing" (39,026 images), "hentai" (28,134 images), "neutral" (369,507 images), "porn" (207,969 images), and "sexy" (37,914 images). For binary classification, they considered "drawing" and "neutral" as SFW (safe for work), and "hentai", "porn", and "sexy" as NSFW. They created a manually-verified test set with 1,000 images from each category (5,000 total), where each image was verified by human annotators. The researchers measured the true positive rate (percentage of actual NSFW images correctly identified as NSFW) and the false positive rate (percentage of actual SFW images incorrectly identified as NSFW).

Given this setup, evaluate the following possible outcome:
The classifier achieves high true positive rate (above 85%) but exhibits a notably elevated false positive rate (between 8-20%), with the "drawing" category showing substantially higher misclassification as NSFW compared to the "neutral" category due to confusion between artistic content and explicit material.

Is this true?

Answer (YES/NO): NO